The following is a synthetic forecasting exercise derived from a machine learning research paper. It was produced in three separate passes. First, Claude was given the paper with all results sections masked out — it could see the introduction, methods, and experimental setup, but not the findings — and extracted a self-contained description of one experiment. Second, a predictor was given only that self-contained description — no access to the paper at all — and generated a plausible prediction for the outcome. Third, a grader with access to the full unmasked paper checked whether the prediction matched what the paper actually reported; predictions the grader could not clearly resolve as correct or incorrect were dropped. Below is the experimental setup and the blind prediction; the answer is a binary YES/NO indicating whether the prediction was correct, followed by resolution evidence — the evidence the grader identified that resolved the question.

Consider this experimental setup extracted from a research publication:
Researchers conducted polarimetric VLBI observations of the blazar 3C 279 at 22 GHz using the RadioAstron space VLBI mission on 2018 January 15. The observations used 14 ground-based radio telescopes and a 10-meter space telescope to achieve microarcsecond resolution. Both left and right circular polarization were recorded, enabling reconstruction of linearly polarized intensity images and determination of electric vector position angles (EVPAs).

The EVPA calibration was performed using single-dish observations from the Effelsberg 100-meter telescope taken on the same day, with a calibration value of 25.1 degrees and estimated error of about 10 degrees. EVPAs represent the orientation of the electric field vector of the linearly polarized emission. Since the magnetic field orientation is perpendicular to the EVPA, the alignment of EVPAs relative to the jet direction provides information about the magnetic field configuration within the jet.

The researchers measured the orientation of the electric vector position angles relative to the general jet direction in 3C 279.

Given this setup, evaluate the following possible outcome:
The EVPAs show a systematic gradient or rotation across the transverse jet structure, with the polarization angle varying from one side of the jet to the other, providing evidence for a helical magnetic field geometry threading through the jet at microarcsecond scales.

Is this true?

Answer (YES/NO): NO